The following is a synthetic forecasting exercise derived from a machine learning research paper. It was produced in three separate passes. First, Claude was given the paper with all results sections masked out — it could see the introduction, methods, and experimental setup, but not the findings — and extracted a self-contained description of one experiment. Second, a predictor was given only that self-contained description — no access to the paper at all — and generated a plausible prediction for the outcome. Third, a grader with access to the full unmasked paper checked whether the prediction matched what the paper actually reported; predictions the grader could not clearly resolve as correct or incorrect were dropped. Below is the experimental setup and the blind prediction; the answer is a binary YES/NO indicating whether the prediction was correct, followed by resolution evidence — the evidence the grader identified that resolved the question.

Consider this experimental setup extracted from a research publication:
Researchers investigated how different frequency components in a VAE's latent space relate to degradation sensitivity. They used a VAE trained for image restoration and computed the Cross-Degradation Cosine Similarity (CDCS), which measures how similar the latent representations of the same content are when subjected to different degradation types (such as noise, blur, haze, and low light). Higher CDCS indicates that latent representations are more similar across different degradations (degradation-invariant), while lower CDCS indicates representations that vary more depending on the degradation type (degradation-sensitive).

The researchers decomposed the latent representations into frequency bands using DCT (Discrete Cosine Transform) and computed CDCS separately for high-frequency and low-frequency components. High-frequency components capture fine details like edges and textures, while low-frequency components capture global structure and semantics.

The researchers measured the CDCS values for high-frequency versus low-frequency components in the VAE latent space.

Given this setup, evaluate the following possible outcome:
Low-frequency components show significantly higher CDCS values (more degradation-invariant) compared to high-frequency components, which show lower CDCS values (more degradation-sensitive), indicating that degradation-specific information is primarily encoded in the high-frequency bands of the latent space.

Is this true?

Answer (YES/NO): YES